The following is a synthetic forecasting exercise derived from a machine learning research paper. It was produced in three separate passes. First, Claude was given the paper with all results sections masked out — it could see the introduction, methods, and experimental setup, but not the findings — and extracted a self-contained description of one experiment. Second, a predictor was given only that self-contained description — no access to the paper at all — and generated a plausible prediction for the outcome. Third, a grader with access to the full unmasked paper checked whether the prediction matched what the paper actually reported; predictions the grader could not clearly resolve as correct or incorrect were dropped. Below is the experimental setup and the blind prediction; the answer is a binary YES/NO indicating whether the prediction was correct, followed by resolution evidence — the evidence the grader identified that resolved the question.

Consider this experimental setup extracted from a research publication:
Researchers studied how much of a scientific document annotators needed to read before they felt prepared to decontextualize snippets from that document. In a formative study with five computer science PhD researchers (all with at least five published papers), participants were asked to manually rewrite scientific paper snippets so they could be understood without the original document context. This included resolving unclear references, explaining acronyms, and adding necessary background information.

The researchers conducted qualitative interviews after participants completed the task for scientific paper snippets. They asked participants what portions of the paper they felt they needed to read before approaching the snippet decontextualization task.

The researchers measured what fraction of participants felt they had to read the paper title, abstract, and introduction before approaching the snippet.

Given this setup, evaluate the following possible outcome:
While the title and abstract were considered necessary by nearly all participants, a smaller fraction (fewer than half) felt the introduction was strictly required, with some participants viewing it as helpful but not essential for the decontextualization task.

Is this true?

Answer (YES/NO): NO